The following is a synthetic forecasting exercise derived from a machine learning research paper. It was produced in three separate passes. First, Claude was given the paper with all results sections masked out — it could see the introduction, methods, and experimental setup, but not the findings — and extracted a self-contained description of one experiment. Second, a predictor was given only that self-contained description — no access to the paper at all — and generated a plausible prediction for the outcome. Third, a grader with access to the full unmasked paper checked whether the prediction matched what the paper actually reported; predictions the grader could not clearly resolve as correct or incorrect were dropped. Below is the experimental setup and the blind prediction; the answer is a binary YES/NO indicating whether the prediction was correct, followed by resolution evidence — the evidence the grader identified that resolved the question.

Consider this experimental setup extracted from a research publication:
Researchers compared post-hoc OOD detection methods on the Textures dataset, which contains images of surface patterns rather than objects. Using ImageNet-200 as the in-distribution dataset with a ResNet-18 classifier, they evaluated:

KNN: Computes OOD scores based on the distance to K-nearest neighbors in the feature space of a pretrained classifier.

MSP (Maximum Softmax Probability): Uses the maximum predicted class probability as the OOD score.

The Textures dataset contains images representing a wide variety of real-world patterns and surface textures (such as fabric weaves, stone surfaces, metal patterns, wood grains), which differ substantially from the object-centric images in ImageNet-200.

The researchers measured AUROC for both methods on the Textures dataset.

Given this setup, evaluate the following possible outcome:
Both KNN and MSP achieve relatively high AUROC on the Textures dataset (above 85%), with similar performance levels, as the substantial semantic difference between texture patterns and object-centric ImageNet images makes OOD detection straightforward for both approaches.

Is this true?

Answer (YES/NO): NO